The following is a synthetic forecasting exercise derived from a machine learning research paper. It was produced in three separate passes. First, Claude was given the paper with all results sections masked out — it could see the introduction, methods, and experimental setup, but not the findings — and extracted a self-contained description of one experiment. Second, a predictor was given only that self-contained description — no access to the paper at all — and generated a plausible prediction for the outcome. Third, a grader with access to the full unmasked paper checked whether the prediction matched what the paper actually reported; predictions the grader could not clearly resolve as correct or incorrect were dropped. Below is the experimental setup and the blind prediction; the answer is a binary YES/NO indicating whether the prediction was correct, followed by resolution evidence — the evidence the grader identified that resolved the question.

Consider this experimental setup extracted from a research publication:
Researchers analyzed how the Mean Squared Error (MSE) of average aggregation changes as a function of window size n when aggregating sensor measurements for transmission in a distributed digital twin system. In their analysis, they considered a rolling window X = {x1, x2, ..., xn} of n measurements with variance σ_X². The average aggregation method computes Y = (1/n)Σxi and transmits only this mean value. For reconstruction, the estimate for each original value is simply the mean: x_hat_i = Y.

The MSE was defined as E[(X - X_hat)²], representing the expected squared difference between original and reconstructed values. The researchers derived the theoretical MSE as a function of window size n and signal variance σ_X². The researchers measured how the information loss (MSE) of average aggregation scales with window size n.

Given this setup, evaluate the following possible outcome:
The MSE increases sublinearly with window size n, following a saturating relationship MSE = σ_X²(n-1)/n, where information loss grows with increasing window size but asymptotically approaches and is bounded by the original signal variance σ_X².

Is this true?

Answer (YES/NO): YES